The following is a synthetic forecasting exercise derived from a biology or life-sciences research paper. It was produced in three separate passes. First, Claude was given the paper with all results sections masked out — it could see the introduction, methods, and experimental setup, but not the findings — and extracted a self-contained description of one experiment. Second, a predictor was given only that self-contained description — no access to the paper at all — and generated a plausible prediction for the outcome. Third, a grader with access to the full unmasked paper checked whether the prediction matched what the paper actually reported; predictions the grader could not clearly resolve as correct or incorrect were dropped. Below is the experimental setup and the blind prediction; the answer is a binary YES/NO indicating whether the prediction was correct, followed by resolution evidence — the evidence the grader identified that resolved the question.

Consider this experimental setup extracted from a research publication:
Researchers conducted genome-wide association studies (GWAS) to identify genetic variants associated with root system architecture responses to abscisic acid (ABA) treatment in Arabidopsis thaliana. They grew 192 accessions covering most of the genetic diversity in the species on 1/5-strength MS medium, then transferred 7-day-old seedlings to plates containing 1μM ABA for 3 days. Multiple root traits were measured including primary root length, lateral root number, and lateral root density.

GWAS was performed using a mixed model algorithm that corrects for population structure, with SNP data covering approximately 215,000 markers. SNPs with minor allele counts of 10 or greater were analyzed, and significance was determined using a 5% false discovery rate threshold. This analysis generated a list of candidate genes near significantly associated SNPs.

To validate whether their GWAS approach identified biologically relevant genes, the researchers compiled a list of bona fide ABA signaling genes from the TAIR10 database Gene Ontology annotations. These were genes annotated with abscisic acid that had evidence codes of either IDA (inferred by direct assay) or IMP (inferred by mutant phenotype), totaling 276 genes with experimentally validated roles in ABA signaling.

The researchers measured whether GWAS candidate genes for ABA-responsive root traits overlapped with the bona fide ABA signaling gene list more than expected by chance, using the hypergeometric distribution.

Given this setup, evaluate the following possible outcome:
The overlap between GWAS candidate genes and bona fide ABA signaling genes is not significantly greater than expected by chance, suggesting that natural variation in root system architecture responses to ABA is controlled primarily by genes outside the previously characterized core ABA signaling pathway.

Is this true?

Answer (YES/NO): YES